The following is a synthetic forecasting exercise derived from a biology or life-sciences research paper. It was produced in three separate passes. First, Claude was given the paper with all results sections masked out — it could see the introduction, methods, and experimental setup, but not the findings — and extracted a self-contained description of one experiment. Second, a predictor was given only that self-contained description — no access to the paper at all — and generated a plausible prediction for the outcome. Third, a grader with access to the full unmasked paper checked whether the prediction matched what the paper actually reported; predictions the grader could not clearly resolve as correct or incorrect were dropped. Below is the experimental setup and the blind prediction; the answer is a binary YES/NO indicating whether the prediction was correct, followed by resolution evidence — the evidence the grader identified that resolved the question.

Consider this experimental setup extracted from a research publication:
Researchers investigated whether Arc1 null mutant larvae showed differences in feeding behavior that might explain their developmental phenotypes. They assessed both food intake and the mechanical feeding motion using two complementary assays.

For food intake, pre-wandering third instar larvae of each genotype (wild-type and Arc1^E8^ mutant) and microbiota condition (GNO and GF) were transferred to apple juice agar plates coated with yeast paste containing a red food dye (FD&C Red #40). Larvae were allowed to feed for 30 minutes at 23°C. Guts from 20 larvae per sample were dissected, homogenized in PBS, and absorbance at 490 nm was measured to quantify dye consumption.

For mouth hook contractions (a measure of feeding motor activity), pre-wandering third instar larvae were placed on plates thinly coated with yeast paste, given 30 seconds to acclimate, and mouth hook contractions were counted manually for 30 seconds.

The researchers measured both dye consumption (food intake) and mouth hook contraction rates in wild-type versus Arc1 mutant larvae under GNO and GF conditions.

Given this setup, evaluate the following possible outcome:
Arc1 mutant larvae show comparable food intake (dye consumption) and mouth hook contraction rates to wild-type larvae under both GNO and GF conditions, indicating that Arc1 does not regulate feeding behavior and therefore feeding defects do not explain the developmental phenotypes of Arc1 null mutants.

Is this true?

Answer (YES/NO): YES